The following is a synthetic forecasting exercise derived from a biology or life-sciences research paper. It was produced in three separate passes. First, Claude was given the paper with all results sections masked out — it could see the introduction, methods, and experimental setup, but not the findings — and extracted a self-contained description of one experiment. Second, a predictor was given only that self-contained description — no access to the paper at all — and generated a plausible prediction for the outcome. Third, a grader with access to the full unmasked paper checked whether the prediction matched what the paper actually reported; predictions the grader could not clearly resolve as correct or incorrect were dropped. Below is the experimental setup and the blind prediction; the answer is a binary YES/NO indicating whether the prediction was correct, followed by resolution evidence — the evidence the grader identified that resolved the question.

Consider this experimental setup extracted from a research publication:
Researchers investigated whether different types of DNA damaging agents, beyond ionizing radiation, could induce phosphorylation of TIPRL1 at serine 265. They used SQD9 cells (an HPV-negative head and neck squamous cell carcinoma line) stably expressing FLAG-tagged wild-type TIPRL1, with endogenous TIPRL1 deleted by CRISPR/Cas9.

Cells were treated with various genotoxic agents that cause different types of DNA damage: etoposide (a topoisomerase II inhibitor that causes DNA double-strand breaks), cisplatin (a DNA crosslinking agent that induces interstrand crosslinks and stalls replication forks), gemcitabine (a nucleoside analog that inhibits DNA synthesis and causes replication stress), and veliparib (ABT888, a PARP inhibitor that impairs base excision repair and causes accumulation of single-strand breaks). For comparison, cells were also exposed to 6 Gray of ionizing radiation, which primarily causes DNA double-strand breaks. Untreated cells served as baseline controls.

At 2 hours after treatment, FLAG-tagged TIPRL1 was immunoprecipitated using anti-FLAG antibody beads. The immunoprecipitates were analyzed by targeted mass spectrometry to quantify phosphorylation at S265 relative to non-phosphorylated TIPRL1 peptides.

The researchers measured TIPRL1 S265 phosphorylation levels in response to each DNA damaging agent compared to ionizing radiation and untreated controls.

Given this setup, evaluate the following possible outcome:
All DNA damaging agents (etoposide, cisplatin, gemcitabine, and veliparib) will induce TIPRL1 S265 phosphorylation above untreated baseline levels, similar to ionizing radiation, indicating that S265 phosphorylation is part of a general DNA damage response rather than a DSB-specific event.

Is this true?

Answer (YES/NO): NO